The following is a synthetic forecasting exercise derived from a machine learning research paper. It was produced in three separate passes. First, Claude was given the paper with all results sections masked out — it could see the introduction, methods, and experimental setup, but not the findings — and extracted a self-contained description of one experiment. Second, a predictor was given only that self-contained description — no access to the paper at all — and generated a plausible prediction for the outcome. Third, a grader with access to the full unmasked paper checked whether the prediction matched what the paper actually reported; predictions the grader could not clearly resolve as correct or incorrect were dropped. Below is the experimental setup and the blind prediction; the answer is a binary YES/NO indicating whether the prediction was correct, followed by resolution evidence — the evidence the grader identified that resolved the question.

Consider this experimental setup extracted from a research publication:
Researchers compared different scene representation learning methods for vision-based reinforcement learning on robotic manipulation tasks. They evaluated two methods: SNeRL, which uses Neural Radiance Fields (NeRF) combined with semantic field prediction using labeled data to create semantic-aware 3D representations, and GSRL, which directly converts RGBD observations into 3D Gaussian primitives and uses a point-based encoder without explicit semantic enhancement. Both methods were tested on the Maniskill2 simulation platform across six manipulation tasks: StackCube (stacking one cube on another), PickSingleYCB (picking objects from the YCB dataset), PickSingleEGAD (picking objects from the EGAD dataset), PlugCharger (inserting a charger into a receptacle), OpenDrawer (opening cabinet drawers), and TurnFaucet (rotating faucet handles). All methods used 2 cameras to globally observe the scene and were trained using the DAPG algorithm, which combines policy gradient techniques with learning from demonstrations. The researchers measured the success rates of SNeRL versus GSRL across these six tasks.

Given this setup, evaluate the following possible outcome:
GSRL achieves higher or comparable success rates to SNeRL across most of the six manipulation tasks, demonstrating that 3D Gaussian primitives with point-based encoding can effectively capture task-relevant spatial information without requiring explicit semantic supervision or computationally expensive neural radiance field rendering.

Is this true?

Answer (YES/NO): NO